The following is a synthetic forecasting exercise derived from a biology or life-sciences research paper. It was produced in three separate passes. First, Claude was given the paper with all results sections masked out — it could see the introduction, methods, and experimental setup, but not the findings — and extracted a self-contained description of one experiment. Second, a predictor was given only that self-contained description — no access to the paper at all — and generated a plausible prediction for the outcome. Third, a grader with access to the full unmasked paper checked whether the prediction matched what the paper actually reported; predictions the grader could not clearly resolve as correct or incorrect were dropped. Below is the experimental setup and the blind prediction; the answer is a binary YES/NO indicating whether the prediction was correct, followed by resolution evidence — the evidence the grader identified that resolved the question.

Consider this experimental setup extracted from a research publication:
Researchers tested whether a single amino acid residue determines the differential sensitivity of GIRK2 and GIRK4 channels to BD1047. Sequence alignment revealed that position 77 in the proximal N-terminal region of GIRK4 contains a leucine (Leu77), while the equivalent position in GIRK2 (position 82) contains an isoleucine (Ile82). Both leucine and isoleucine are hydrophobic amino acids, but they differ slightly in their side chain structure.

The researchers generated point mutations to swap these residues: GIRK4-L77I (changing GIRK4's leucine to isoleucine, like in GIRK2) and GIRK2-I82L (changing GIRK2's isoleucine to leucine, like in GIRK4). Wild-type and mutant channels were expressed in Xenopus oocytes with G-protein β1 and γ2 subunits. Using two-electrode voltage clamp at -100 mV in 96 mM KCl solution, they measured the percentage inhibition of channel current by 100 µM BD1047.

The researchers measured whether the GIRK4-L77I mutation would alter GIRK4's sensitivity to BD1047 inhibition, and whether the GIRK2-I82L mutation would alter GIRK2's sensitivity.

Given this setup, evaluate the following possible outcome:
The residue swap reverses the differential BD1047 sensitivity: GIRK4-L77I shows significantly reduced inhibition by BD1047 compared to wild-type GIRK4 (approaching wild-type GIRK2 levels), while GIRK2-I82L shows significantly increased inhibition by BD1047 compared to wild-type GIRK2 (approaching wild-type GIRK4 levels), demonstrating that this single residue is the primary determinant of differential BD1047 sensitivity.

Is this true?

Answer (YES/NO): NO